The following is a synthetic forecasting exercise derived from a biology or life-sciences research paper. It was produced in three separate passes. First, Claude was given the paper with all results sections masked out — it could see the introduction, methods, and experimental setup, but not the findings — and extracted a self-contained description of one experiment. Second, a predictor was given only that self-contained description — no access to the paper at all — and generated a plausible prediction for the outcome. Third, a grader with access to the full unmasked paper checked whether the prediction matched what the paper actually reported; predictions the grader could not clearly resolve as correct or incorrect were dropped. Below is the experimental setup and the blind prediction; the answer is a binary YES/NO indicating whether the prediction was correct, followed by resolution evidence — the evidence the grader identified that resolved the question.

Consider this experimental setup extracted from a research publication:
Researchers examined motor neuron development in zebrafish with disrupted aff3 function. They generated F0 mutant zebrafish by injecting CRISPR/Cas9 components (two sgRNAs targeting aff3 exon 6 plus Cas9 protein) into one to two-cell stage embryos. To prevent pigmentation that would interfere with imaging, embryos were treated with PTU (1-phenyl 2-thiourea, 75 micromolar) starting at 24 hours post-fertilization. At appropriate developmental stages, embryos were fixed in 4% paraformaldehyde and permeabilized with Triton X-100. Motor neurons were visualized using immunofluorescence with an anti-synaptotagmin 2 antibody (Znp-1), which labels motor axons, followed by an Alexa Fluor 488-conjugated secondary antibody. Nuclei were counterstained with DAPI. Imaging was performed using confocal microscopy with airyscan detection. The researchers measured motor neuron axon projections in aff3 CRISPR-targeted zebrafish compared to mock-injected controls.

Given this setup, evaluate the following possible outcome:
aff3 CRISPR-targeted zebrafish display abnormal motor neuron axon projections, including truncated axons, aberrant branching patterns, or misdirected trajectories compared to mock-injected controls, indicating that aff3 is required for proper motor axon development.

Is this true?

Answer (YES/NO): NO